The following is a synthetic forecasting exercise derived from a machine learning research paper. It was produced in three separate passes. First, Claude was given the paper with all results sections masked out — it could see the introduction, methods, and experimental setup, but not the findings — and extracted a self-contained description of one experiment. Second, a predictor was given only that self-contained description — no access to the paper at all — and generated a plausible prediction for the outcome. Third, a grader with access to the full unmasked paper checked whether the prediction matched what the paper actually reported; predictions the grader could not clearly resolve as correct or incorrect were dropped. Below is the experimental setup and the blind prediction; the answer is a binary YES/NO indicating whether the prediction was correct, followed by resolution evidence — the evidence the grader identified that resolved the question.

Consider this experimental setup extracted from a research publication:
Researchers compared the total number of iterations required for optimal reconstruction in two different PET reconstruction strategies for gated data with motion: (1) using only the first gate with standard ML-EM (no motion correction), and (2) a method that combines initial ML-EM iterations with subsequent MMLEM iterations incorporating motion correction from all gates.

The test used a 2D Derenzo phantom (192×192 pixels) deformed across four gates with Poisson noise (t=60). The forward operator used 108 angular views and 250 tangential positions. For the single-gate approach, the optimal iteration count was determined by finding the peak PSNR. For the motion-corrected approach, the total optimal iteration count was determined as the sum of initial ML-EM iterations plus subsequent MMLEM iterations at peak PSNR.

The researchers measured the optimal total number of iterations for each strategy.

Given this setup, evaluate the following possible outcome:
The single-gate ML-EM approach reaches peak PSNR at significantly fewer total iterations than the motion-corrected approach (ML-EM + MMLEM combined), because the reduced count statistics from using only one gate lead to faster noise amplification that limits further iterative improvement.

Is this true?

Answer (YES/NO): YES